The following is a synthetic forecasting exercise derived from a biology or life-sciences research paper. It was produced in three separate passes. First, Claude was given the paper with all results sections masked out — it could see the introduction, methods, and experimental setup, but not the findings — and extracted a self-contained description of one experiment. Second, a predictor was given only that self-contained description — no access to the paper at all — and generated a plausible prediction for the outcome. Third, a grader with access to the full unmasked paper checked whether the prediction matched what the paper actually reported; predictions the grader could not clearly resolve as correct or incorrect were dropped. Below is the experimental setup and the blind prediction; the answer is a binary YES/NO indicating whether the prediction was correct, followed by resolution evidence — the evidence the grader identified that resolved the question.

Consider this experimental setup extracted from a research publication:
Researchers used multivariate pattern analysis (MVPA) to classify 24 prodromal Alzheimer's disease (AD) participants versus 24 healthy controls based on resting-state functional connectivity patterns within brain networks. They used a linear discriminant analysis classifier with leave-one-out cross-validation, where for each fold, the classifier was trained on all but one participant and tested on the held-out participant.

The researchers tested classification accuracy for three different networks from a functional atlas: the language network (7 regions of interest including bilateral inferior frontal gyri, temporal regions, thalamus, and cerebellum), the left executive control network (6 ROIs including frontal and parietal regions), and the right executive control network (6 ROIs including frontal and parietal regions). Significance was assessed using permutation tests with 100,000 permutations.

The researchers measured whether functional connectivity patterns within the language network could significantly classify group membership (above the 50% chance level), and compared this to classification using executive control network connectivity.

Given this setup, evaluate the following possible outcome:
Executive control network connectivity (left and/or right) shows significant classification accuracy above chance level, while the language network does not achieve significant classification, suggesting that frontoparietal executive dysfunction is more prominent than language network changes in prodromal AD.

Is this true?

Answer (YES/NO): NO